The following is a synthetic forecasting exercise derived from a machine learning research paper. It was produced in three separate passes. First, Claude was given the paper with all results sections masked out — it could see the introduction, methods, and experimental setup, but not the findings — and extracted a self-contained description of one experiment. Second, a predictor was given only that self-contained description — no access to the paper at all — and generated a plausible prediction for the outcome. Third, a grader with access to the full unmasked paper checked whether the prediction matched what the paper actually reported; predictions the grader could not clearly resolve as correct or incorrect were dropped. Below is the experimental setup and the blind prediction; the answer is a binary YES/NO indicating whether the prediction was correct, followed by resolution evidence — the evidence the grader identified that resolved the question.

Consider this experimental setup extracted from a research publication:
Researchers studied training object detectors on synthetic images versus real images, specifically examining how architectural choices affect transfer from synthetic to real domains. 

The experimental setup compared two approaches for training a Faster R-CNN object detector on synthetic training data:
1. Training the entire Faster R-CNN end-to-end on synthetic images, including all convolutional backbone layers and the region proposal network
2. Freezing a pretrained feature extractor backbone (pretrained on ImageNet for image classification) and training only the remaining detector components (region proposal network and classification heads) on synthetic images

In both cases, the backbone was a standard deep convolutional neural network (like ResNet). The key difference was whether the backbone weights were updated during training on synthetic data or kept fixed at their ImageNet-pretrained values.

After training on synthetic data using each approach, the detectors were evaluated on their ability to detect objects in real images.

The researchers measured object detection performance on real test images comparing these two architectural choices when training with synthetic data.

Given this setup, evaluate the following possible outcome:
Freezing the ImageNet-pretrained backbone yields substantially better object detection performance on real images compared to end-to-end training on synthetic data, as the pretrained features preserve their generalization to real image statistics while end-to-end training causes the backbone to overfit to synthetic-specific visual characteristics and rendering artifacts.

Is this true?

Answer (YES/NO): YES